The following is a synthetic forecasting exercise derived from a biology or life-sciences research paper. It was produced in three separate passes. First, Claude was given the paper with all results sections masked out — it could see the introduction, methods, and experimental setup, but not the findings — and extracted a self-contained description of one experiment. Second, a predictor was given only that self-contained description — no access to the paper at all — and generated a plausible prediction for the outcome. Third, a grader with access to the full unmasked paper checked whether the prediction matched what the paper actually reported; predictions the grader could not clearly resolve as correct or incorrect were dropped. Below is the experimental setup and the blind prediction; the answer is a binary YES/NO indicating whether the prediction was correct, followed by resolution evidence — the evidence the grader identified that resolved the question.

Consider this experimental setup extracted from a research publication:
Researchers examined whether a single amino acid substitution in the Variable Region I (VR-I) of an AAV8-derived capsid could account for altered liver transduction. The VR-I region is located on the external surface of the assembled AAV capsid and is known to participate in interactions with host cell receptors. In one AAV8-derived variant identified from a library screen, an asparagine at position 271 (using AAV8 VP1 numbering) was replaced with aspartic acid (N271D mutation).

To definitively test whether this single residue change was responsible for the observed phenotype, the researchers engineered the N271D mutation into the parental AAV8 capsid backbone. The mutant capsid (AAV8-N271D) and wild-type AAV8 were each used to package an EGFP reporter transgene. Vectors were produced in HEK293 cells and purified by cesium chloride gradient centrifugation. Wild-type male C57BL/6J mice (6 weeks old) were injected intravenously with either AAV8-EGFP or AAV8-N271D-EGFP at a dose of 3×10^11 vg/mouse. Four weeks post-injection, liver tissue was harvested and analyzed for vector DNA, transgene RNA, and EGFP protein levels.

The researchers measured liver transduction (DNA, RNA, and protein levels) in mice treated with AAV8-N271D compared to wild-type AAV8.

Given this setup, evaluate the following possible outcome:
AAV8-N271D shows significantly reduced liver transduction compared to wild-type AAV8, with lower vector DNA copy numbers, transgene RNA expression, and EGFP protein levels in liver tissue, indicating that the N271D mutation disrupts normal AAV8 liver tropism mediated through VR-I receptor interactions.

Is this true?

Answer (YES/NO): YES